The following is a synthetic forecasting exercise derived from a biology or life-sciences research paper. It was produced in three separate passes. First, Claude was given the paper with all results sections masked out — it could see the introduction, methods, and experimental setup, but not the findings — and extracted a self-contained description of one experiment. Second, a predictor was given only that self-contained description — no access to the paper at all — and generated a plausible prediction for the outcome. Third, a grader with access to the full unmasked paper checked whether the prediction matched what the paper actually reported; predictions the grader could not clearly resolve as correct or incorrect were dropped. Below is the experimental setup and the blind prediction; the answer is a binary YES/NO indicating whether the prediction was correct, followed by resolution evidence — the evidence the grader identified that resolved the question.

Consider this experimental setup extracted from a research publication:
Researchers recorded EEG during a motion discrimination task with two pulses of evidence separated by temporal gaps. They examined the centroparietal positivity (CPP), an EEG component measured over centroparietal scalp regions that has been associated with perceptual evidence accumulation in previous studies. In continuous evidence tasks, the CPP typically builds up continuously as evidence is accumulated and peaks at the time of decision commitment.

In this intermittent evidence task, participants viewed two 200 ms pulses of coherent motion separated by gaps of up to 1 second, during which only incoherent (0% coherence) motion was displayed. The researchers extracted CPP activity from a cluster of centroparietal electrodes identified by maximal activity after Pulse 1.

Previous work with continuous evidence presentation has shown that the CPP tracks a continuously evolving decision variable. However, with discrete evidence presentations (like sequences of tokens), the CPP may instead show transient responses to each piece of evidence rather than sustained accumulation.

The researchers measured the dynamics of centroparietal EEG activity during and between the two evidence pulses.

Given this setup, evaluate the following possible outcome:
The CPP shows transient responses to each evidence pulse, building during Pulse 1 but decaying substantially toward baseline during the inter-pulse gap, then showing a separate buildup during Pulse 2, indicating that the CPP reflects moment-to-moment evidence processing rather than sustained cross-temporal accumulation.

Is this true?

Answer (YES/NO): YES